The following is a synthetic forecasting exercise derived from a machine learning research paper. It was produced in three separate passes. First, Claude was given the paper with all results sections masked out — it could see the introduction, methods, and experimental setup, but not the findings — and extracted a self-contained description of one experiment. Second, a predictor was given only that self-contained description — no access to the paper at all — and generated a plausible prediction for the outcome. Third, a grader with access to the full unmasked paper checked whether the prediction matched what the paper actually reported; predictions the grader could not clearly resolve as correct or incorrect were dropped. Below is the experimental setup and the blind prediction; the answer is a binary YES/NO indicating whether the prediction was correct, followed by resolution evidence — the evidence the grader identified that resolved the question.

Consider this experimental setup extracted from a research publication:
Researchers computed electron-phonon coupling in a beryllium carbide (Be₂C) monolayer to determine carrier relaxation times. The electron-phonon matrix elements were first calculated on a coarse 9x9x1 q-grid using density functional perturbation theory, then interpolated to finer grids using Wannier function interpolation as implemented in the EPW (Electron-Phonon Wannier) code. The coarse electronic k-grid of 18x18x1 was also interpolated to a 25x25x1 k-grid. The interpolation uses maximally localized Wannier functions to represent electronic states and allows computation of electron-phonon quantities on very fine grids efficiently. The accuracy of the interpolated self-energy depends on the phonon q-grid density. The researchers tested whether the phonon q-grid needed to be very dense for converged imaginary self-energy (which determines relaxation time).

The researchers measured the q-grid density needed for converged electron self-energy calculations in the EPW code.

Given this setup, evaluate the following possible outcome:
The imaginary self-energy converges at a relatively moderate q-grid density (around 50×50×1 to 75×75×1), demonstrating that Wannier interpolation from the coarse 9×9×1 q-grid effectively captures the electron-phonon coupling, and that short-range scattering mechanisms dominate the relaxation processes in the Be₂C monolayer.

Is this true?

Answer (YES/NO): NO